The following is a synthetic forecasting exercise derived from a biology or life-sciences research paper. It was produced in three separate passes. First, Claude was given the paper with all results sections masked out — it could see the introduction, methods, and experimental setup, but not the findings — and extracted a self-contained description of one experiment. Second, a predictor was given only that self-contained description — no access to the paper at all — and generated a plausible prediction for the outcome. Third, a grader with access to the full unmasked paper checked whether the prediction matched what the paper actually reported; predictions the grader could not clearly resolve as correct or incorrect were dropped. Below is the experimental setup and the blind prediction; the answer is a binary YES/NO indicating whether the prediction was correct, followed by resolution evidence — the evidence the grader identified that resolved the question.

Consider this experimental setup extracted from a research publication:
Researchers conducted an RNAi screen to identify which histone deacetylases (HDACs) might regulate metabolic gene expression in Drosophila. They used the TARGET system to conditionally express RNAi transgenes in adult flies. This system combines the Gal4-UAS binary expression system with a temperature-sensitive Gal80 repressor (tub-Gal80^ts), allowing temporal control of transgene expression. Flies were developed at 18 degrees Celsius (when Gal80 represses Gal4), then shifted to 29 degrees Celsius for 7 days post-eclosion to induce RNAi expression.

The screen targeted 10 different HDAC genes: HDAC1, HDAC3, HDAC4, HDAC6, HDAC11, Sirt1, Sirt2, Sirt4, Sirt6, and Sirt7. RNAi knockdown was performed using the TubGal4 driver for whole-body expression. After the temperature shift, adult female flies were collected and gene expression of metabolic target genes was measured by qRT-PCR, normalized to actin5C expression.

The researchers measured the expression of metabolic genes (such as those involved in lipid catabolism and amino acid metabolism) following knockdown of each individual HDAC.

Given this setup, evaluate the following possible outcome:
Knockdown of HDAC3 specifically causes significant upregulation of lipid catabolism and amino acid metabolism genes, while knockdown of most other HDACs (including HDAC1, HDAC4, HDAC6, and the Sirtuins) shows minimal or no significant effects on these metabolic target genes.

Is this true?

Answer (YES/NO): NO